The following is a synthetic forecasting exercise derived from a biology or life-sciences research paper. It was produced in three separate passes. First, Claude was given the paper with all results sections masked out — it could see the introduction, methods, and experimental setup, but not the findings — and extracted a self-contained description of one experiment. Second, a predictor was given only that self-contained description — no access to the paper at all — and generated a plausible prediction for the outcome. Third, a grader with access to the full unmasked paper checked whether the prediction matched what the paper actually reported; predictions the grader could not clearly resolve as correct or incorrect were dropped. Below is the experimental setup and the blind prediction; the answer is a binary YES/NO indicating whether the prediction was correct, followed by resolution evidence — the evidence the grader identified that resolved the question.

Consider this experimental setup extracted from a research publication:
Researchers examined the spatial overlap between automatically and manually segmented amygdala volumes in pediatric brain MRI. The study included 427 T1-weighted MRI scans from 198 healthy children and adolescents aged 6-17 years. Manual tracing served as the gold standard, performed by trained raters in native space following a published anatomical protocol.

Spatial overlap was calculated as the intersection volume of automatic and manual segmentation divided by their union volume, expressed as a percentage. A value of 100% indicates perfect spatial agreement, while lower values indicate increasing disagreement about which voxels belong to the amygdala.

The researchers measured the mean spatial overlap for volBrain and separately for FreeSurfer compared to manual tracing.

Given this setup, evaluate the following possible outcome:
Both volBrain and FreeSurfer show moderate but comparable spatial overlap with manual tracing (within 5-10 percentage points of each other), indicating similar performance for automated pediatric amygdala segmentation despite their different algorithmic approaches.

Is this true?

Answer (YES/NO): NO